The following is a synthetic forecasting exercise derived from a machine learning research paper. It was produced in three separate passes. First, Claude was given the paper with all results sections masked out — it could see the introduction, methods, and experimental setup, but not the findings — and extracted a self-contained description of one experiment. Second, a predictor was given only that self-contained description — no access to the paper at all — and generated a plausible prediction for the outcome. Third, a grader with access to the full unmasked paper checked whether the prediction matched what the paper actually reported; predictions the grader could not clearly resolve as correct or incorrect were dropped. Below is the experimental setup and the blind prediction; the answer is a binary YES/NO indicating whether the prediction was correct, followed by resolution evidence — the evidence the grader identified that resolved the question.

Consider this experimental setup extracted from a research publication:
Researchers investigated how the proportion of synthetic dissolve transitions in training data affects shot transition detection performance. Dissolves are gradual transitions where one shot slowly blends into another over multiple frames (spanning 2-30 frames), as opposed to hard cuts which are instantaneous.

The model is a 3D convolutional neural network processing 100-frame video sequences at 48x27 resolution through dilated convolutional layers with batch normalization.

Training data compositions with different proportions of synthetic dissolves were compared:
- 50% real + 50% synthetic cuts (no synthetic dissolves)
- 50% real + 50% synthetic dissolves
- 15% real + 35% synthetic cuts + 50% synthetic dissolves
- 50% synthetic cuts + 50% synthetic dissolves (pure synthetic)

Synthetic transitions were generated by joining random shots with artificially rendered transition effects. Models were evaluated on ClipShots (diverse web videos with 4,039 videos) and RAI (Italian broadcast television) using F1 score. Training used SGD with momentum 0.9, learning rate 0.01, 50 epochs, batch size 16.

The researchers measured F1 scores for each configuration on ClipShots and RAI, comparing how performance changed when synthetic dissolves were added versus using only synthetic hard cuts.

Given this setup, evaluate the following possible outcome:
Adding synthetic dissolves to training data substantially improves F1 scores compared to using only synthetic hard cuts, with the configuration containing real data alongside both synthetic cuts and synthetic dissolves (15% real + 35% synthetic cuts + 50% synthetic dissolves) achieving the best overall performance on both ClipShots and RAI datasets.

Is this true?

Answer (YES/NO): NO